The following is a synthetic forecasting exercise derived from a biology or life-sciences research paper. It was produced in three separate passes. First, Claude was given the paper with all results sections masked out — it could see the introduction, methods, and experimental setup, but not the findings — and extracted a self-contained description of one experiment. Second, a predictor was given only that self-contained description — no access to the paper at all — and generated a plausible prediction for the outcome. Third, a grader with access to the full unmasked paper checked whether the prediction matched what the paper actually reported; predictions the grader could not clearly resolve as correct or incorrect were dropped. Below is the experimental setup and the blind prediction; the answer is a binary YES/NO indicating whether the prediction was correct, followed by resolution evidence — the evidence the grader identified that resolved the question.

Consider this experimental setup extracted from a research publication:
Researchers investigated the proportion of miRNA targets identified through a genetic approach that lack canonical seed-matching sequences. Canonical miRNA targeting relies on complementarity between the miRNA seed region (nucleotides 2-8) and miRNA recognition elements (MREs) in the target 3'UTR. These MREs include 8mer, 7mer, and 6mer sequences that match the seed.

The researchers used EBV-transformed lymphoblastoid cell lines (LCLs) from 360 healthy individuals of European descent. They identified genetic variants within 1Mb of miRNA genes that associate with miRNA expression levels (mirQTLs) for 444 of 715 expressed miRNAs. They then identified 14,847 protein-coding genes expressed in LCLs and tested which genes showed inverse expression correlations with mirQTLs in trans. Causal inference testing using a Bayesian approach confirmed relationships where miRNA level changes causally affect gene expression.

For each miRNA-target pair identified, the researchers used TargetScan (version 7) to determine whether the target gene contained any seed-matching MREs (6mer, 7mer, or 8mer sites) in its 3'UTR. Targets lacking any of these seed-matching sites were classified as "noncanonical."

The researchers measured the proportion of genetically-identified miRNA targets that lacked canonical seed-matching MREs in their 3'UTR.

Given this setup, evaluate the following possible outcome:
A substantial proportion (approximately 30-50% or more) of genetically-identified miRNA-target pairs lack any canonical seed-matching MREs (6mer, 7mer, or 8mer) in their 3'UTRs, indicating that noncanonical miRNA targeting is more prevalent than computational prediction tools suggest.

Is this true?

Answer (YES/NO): YES